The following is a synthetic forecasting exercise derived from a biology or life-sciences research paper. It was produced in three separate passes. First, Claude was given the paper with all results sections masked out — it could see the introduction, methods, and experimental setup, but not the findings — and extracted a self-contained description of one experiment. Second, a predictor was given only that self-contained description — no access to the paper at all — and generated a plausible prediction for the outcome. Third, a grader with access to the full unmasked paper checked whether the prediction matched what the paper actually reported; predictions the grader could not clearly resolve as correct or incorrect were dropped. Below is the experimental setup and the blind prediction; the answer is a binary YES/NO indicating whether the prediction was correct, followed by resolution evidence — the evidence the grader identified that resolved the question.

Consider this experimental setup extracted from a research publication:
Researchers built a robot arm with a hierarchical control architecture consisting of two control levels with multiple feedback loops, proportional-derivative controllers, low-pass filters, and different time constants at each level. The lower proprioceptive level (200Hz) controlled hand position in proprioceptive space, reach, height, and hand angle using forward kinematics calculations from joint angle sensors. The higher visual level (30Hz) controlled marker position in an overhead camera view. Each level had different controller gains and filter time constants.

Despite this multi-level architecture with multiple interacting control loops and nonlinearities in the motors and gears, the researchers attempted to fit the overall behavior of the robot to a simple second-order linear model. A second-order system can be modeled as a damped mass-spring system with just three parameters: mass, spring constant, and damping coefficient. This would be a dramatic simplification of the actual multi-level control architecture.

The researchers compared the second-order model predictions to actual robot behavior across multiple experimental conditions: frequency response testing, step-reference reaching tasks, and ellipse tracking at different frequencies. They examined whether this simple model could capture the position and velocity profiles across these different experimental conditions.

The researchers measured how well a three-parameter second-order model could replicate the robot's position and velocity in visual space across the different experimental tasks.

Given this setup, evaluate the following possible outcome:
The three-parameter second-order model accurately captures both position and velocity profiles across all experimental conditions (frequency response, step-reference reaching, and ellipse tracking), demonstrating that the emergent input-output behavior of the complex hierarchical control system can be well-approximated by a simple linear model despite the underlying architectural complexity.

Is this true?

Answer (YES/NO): YES